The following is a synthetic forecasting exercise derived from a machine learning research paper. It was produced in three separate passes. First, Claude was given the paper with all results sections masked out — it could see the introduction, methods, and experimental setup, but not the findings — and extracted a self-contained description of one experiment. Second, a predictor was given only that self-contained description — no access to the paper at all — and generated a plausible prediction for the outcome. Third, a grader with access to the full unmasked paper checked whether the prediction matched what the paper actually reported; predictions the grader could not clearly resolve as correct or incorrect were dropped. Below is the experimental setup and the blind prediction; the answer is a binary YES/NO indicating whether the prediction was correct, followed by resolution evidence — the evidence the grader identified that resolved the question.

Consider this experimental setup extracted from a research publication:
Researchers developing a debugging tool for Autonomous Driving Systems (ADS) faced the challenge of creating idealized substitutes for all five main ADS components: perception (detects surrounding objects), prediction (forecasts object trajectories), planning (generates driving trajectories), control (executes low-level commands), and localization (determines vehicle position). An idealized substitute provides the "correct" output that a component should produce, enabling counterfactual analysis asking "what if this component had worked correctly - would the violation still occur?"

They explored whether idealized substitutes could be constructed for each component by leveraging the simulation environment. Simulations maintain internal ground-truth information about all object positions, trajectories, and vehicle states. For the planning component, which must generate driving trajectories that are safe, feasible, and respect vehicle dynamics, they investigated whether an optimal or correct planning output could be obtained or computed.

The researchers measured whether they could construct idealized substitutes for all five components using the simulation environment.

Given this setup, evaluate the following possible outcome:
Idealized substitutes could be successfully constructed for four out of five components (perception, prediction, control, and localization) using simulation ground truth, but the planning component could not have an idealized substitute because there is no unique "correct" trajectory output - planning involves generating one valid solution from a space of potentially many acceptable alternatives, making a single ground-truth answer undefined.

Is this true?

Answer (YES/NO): YES